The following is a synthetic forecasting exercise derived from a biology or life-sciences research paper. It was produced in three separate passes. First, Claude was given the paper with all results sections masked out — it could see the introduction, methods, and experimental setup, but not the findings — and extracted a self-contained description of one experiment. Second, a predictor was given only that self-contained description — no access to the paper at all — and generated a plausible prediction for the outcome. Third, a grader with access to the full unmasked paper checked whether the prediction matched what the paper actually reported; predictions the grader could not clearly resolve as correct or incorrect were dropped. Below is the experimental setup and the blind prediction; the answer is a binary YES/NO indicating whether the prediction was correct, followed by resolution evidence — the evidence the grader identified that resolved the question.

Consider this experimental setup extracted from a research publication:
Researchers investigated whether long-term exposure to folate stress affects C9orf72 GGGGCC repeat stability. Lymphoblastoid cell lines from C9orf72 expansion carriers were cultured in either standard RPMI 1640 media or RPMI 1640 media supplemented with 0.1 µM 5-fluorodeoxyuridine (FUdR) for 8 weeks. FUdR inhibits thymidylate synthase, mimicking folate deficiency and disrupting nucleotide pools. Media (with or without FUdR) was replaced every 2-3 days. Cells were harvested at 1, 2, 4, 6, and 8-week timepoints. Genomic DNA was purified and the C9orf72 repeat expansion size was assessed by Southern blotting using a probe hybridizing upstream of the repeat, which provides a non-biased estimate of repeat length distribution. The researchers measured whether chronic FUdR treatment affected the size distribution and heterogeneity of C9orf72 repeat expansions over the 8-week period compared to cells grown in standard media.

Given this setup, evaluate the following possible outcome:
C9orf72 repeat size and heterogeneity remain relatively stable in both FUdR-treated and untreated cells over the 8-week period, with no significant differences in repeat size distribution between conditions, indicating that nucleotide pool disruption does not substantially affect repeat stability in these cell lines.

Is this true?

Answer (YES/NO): NO